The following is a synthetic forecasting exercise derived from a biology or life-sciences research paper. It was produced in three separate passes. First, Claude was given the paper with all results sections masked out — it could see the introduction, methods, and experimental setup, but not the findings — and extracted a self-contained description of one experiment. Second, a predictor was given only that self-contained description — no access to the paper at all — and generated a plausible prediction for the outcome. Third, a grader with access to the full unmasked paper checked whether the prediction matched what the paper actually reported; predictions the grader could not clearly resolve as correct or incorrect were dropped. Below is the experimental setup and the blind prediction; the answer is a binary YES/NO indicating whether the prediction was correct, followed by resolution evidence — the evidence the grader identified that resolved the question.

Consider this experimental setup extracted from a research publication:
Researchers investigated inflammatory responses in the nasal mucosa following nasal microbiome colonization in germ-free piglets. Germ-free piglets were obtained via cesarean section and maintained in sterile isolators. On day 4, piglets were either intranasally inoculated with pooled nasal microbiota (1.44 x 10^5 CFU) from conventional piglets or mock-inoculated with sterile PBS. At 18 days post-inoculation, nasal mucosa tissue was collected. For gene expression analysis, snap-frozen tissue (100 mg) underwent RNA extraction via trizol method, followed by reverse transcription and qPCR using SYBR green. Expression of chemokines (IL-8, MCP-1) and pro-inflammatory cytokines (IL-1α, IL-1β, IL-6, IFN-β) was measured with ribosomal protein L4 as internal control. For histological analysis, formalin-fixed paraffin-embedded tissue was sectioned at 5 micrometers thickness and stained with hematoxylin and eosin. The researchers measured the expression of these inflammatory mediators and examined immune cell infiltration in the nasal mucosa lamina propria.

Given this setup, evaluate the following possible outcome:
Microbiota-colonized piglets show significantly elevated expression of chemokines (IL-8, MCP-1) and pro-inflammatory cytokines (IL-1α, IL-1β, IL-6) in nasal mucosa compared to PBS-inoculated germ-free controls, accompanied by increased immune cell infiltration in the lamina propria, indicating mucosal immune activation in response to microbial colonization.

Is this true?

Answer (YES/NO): YES